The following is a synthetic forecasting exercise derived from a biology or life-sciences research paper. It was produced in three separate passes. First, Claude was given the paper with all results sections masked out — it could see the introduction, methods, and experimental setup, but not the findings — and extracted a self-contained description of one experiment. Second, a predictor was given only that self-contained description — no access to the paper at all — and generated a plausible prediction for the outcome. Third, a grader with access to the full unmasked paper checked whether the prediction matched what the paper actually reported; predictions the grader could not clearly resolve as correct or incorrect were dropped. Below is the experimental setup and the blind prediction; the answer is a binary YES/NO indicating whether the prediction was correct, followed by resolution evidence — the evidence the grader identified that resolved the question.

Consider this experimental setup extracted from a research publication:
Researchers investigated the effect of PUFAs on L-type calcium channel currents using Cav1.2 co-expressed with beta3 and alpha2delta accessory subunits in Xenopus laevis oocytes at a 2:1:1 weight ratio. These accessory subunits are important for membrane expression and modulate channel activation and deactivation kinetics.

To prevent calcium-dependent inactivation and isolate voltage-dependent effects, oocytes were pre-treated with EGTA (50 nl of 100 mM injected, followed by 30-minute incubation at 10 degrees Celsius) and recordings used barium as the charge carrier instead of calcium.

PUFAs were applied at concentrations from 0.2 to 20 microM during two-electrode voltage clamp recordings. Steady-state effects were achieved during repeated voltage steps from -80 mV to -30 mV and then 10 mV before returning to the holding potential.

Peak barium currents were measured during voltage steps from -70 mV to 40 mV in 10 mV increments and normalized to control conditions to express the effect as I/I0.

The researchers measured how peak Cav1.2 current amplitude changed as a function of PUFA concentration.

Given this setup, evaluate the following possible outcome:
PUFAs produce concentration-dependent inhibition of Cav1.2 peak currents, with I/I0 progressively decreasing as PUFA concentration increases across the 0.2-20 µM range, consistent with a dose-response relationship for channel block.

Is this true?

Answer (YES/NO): NO